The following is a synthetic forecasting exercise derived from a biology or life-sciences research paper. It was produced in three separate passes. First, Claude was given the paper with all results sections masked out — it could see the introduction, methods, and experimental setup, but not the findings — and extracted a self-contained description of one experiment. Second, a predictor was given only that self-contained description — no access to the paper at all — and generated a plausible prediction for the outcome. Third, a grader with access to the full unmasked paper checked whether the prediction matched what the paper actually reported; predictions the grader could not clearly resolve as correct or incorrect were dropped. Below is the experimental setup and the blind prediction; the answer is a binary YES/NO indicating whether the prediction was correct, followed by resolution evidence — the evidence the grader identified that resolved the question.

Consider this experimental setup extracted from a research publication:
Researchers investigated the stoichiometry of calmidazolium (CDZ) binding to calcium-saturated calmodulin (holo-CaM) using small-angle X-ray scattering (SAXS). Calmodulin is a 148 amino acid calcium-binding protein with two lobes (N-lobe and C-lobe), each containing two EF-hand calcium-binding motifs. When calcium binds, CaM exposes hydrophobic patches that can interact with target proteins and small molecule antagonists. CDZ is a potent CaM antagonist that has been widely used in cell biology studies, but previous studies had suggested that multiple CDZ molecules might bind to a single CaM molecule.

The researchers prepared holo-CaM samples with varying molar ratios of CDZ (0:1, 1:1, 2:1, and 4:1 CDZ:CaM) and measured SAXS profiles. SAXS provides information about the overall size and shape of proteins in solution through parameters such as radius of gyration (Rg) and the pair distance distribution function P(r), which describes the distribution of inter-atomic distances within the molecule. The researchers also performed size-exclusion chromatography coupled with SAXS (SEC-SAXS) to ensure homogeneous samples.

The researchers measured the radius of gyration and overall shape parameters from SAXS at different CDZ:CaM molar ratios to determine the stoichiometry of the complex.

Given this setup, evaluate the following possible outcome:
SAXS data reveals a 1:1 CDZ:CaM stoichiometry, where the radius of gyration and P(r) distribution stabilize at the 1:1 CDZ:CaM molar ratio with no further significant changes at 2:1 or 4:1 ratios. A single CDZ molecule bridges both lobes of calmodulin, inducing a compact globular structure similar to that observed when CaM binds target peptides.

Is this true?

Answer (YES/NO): NO